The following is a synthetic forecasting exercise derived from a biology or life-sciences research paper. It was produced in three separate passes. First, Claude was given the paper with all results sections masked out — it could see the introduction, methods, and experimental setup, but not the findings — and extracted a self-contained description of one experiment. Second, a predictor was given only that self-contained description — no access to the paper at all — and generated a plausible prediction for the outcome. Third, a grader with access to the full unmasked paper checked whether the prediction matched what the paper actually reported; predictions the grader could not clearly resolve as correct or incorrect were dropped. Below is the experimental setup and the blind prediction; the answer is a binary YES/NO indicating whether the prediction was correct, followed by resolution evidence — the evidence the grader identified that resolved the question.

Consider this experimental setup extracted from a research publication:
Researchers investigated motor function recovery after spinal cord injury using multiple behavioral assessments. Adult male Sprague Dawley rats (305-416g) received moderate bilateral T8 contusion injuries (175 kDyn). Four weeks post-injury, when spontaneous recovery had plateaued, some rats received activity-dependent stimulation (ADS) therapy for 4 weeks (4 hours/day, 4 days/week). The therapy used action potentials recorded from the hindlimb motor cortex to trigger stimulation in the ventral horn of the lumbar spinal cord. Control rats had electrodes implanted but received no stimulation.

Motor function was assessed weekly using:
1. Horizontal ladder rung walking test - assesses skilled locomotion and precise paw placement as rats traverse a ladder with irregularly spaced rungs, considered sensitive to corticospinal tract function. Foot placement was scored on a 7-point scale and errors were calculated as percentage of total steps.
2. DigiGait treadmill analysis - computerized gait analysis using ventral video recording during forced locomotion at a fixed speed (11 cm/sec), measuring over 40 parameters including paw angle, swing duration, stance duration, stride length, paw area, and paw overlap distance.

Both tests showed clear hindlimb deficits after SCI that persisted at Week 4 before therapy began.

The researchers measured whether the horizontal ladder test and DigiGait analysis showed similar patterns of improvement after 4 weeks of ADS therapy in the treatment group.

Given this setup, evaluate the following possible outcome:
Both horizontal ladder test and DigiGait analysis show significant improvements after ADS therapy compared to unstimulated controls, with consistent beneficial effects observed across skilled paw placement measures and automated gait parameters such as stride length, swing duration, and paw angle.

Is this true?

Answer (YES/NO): NO